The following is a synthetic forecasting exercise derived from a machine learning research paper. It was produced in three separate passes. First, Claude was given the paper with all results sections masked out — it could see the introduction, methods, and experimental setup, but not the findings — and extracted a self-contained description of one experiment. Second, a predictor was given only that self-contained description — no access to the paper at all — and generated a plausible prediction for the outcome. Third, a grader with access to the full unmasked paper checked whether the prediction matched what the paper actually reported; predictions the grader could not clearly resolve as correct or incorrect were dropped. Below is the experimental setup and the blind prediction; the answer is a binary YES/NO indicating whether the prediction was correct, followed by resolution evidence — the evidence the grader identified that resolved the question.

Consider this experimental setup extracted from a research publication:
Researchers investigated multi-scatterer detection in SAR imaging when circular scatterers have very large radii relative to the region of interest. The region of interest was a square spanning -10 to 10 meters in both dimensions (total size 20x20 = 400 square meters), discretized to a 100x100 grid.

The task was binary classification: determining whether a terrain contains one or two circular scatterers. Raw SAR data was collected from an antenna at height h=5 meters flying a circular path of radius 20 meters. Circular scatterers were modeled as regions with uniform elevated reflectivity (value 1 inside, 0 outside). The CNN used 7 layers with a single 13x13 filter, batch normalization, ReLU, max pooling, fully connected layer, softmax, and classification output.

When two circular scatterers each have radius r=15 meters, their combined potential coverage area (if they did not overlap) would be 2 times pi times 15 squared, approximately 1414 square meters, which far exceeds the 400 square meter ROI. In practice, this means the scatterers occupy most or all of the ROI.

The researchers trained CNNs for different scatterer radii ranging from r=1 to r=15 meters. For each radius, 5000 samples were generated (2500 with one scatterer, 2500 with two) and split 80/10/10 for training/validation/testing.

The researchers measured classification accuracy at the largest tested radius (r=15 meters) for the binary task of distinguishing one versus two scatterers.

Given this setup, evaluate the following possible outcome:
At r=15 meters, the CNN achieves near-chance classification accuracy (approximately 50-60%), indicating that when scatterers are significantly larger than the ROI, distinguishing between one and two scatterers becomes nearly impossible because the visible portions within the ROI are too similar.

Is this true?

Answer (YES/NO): NO